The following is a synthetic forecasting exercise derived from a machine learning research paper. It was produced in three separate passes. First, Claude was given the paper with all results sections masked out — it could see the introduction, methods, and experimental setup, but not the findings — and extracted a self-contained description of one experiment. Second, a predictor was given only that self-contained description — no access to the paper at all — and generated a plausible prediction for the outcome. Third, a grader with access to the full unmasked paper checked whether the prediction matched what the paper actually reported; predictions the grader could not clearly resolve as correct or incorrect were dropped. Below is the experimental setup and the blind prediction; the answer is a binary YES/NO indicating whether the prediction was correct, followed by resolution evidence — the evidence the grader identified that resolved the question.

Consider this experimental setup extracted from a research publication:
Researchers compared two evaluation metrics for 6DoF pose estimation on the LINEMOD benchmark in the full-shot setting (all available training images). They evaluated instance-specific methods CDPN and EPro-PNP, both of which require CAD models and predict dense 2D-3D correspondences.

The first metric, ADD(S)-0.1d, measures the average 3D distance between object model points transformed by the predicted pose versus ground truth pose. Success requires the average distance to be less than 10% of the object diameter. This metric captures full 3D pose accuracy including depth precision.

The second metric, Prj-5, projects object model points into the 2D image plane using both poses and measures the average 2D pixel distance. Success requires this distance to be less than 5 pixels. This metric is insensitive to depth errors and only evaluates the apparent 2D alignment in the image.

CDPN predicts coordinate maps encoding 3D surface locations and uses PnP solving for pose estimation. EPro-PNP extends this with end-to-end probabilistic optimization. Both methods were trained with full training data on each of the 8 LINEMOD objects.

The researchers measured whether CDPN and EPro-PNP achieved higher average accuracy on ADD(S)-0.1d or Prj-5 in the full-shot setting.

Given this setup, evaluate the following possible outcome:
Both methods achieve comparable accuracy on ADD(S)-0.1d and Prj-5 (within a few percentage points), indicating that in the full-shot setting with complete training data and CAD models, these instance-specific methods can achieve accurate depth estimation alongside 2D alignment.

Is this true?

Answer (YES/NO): NO